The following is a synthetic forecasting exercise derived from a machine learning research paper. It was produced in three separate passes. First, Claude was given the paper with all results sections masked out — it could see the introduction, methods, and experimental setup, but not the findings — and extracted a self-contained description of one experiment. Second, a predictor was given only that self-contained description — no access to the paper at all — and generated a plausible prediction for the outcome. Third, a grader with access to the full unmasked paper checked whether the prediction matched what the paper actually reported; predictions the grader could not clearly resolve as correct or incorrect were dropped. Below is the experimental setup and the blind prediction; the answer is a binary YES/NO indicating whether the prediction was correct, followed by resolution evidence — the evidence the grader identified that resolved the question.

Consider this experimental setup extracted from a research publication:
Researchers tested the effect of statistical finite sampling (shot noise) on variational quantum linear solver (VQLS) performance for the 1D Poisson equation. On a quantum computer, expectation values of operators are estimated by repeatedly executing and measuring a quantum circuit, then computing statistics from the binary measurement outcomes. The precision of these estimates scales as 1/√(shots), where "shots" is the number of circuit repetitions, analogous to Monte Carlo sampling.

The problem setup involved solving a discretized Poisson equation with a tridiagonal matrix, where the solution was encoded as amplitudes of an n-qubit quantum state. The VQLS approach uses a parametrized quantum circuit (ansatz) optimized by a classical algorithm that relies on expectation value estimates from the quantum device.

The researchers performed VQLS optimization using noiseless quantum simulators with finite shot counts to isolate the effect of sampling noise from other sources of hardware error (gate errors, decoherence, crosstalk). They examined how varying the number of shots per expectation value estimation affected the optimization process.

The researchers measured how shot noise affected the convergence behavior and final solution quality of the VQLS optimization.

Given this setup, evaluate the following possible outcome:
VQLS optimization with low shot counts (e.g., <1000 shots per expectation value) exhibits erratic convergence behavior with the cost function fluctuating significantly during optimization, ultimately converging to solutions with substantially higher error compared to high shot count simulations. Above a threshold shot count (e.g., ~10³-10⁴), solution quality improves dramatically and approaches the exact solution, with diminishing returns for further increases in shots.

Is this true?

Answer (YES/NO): NO